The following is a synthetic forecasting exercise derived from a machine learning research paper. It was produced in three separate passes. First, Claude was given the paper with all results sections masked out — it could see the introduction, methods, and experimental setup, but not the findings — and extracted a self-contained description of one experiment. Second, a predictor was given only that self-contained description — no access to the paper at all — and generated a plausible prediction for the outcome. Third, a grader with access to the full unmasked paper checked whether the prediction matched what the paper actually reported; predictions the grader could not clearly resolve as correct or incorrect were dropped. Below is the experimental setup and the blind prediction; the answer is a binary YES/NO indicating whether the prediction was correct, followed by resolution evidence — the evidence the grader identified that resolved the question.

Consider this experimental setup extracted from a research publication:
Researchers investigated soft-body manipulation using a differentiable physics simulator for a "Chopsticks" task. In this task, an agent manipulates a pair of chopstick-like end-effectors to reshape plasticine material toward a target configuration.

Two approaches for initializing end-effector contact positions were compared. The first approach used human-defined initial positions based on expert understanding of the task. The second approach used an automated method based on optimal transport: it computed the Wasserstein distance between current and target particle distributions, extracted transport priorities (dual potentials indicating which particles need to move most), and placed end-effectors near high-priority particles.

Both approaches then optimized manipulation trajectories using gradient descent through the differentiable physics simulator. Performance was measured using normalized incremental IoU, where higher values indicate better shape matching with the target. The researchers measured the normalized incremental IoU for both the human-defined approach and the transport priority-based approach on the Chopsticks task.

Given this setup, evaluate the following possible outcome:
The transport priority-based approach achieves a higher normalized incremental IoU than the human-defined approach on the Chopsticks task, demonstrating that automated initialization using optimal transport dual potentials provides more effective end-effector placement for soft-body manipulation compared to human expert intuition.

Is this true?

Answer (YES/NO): NO